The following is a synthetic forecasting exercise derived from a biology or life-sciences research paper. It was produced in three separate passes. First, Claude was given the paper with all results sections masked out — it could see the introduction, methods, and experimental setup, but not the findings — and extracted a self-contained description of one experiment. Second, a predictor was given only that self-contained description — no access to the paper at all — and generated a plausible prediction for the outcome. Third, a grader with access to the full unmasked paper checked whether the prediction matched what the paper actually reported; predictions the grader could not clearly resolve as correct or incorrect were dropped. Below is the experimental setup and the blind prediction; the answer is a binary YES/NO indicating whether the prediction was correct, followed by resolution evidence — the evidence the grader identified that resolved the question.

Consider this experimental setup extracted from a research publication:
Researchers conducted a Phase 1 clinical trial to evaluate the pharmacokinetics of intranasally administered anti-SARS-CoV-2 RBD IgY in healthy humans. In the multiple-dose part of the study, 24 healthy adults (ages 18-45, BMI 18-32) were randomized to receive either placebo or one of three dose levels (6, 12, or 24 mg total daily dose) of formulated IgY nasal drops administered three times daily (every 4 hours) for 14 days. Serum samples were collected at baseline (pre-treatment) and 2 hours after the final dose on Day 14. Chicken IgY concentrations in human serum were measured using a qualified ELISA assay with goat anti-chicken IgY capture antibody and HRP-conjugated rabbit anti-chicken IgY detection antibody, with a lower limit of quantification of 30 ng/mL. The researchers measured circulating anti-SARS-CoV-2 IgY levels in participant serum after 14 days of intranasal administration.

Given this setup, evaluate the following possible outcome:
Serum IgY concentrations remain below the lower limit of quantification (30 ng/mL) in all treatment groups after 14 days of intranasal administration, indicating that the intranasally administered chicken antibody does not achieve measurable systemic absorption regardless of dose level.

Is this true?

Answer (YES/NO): YES